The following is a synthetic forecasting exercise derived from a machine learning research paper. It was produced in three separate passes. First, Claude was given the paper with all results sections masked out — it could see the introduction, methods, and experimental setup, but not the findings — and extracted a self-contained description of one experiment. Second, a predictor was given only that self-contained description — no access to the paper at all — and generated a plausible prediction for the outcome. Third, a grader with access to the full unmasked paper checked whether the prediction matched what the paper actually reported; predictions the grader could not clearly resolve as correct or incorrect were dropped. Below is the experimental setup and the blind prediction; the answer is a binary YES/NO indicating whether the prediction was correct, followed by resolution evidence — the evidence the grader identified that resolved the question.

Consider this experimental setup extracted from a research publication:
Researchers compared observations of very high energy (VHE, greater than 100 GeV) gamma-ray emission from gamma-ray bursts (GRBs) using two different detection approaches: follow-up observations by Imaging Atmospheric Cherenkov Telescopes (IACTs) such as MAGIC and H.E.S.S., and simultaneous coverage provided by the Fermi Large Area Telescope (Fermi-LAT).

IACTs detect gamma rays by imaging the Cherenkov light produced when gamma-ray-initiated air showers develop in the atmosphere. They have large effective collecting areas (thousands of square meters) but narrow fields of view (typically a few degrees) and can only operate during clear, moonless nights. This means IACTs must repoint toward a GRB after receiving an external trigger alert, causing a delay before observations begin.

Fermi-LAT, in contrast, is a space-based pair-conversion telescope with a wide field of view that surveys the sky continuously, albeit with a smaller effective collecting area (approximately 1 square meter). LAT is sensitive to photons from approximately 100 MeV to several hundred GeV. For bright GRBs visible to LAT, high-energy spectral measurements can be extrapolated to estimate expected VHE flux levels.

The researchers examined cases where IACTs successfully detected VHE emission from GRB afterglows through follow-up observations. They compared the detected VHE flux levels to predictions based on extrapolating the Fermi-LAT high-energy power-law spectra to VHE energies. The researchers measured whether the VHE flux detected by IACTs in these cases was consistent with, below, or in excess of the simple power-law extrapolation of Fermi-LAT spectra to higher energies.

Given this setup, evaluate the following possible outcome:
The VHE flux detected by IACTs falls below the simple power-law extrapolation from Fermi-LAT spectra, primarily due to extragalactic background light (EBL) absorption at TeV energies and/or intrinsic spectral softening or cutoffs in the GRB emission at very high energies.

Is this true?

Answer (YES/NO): NO